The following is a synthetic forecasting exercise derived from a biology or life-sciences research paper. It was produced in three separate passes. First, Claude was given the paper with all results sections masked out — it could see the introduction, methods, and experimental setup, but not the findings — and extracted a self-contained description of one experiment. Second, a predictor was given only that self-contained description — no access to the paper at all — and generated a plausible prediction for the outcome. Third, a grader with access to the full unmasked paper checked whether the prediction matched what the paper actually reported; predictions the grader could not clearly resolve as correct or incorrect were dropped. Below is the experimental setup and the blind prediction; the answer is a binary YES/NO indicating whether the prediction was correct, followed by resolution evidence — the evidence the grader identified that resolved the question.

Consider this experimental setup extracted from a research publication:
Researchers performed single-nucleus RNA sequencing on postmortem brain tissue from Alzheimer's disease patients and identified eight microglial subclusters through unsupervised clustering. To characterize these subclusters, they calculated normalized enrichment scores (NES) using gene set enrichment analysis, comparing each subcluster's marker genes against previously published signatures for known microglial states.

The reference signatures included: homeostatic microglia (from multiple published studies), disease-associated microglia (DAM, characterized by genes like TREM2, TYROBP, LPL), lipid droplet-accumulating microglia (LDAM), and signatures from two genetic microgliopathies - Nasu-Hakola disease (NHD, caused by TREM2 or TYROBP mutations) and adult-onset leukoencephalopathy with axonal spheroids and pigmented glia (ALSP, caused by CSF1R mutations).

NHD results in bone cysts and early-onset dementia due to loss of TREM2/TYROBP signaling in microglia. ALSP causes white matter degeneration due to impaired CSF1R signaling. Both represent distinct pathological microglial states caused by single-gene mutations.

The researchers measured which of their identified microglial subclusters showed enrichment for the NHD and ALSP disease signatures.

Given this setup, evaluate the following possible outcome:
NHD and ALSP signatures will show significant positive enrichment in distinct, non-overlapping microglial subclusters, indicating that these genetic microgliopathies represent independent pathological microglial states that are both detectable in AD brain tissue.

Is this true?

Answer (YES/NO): NO